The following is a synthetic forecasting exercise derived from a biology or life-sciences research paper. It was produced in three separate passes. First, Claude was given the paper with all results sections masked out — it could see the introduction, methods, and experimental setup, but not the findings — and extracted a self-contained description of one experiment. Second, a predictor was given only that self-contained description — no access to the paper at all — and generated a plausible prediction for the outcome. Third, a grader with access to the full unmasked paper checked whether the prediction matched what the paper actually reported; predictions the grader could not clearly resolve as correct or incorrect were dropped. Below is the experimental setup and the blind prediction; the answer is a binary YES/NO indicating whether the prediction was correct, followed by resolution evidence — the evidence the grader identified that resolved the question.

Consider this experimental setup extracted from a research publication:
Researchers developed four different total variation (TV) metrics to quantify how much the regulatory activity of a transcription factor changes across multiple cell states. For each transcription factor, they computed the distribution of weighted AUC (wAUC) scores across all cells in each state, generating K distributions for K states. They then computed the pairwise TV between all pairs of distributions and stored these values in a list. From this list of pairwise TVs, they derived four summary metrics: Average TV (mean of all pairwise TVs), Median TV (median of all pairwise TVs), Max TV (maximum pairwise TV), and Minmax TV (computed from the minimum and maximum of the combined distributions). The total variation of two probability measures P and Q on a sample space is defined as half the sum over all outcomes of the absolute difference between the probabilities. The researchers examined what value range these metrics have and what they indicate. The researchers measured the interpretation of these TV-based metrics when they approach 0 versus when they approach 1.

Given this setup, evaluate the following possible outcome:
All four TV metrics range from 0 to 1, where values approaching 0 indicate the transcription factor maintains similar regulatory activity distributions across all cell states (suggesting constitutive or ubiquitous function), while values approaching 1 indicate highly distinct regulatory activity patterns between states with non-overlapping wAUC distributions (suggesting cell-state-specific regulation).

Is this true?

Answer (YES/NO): YES